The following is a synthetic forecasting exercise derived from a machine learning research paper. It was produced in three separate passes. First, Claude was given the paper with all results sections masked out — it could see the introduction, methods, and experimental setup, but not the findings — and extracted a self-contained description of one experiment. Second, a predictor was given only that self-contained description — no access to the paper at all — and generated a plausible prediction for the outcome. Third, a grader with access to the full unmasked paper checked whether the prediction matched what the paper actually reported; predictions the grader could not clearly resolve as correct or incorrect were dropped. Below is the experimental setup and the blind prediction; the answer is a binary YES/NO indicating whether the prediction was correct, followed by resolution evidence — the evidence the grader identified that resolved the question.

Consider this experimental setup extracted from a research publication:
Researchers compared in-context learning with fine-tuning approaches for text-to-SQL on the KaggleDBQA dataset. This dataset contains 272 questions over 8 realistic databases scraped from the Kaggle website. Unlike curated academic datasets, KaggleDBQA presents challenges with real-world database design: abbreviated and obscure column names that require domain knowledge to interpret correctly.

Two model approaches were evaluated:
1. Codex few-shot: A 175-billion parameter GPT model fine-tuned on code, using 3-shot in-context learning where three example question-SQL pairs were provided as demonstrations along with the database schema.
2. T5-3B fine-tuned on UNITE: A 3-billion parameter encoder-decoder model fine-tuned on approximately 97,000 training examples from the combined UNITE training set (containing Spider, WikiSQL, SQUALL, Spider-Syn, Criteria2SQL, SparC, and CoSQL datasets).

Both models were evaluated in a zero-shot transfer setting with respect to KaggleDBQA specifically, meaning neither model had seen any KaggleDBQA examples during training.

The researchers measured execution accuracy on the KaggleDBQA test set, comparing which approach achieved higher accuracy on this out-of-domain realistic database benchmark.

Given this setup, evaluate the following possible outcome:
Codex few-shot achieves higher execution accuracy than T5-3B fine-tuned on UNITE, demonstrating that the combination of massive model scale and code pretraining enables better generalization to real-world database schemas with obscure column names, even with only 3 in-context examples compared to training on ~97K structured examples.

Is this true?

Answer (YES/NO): YES